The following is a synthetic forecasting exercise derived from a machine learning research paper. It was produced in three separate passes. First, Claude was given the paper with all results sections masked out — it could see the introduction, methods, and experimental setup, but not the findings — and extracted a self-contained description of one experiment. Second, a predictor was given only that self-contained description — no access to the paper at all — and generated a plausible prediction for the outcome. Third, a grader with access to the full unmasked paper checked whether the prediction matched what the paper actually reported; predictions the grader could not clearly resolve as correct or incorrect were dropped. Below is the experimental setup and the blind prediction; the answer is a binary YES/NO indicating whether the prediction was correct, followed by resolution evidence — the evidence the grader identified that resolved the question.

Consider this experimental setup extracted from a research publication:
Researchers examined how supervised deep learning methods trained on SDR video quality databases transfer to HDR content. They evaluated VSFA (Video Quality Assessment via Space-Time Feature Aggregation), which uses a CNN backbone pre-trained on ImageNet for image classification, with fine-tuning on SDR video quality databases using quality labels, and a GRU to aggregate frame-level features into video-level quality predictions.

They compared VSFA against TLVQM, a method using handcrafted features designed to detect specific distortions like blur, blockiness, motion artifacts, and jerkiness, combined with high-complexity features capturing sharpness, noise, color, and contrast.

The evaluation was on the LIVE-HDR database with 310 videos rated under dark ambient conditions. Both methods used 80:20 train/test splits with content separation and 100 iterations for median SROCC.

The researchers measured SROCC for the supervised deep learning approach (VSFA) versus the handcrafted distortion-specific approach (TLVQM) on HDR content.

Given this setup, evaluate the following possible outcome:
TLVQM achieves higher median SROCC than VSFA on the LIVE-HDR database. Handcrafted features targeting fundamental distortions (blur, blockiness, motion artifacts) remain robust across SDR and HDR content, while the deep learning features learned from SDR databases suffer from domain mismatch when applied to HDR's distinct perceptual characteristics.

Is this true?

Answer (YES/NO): NO